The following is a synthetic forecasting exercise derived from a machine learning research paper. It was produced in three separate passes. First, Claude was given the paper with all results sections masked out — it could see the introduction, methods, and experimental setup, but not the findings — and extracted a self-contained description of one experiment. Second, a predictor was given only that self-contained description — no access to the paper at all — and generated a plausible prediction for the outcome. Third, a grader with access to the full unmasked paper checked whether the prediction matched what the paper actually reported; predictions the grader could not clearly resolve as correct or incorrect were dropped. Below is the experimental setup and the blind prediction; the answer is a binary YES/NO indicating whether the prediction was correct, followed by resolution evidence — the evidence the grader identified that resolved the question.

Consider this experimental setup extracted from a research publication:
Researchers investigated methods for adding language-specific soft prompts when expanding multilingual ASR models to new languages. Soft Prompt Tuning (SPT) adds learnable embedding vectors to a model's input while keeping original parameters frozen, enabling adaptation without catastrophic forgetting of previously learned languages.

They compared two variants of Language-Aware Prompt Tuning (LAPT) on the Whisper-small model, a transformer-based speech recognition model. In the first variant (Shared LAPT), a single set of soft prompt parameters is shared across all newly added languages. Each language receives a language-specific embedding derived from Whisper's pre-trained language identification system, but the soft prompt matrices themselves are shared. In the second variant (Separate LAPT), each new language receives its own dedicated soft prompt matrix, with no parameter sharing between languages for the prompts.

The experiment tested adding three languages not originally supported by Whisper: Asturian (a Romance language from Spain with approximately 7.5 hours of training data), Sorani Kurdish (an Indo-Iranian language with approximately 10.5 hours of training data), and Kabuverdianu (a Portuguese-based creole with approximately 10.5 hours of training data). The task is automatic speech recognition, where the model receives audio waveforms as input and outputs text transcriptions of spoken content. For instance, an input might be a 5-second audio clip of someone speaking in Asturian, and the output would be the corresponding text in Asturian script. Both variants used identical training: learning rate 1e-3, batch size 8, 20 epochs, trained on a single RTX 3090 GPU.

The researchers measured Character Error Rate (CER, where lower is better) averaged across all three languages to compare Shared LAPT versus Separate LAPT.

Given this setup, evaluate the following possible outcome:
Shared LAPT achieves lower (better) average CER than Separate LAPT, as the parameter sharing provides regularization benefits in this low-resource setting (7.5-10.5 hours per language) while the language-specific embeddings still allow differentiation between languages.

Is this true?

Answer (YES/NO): NO